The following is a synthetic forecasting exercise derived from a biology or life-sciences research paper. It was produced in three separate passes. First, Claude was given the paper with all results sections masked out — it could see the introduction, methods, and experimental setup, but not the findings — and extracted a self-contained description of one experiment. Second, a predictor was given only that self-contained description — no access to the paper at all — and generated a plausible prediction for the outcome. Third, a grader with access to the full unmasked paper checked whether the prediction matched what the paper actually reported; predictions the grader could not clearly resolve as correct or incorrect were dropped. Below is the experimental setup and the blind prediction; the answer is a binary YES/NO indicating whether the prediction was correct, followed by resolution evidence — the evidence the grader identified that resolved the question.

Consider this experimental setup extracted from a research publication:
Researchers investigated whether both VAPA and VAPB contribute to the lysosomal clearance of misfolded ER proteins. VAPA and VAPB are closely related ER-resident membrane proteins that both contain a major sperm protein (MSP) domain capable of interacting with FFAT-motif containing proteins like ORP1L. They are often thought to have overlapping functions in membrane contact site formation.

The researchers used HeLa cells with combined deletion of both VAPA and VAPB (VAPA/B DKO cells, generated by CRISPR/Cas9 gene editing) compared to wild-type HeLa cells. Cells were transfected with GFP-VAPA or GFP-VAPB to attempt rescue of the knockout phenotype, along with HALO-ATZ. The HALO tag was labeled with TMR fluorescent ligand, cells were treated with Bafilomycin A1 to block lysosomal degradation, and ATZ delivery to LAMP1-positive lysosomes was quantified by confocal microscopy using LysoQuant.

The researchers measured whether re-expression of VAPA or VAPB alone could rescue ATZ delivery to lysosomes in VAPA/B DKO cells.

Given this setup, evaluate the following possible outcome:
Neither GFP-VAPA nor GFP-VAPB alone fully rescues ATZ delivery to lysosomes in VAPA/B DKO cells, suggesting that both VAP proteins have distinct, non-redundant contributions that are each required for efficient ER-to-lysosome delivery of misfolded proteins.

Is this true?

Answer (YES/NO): NO